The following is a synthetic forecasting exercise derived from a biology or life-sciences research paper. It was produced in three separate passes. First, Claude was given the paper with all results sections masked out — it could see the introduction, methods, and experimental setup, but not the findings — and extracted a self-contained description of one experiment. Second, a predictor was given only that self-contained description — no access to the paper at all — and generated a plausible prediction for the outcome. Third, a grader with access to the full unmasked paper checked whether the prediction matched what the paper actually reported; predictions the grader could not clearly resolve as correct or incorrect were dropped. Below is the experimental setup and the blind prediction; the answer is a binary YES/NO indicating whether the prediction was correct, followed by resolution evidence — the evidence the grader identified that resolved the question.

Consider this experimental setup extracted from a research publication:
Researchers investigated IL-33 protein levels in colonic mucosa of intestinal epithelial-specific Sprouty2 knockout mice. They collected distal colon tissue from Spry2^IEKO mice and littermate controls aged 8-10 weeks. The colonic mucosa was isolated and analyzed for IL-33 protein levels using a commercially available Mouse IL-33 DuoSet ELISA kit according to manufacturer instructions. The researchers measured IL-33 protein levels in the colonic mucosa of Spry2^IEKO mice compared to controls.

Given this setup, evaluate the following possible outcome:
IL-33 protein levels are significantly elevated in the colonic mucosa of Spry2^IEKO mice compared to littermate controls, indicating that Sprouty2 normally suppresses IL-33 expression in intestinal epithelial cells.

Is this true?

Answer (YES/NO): YES